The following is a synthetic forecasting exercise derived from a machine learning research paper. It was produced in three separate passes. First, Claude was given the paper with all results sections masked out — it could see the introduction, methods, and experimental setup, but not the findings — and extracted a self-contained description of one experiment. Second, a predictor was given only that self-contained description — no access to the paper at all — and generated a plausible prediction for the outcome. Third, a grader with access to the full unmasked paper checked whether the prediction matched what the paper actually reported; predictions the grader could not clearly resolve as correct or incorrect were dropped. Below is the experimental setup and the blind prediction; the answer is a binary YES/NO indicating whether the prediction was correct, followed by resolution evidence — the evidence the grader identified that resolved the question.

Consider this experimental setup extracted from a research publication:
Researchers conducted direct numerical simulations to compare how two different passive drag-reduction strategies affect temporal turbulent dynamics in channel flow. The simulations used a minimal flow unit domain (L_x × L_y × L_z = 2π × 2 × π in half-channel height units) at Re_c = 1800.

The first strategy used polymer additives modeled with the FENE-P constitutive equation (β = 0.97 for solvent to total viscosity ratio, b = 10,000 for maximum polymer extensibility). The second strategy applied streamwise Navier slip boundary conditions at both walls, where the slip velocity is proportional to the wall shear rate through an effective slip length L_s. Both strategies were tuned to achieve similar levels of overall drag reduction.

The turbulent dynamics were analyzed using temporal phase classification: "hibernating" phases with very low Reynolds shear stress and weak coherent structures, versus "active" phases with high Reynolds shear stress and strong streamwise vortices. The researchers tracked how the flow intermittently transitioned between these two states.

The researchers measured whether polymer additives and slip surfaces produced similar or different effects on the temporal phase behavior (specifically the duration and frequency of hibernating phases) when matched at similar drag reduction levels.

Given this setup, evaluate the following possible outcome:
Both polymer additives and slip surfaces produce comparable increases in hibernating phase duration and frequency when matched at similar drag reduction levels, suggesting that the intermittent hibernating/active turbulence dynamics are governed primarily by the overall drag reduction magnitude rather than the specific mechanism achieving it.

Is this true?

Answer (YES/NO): NO